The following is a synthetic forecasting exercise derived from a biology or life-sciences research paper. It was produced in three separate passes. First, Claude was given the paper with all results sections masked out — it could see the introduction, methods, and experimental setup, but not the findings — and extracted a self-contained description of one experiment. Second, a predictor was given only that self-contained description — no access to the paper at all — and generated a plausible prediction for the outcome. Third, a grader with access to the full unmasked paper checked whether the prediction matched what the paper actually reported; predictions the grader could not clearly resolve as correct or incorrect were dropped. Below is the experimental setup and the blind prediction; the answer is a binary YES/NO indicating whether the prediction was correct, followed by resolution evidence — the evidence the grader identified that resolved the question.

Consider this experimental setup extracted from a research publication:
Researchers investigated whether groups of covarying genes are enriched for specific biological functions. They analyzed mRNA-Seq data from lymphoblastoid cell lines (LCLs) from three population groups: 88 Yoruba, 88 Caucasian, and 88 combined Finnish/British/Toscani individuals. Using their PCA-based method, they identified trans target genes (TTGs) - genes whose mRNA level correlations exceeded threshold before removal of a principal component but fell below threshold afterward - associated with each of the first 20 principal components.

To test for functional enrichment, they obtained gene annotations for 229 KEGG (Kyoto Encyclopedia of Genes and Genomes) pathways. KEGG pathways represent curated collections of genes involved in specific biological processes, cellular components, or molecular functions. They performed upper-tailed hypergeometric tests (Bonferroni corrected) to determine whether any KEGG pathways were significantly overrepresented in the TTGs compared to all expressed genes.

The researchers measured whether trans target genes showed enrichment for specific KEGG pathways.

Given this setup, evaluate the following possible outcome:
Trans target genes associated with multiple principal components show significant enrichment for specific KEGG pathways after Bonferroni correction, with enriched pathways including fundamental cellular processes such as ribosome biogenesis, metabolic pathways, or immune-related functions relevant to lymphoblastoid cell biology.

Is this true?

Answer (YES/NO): NO